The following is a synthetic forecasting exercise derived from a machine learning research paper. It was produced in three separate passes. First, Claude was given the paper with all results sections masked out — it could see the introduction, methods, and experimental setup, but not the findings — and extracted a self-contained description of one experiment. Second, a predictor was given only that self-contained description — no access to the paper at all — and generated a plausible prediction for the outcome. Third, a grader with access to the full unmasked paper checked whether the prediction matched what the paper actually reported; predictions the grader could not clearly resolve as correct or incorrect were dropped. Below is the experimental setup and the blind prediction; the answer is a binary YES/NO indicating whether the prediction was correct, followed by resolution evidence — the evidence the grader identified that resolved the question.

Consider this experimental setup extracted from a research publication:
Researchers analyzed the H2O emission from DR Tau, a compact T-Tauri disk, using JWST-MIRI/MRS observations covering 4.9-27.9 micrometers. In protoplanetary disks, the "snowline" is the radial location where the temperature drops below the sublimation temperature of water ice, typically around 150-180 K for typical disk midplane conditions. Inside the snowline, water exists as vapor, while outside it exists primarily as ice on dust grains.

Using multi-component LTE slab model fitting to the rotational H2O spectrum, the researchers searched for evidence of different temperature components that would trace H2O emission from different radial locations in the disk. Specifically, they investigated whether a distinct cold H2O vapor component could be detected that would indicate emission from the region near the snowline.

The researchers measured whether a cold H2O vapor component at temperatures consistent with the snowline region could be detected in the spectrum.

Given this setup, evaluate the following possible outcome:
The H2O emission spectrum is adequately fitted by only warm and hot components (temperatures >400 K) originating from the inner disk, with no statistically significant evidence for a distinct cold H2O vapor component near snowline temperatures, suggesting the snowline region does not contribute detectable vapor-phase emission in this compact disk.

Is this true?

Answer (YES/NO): NO